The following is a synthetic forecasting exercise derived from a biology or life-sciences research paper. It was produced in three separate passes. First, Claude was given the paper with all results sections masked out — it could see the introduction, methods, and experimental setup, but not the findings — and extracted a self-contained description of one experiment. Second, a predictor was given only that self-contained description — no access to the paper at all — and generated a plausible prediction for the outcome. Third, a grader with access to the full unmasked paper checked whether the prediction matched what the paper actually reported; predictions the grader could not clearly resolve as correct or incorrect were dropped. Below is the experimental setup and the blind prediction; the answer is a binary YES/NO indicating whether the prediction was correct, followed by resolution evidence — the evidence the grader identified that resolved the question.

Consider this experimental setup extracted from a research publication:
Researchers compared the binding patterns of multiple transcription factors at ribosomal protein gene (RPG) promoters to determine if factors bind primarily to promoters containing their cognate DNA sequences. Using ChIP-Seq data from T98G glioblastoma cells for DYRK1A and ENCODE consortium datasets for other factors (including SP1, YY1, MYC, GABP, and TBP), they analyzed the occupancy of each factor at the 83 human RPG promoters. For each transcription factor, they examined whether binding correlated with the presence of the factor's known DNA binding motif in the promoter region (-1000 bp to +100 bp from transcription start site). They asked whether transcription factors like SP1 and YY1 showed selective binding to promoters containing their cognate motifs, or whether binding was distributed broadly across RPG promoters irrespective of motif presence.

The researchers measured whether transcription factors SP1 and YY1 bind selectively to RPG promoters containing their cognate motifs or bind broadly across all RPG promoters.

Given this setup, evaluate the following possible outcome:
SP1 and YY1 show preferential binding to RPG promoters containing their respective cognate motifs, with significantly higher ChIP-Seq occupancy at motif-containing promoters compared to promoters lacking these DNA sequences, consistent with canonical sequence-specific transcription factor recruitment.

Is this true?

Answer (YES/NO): NO